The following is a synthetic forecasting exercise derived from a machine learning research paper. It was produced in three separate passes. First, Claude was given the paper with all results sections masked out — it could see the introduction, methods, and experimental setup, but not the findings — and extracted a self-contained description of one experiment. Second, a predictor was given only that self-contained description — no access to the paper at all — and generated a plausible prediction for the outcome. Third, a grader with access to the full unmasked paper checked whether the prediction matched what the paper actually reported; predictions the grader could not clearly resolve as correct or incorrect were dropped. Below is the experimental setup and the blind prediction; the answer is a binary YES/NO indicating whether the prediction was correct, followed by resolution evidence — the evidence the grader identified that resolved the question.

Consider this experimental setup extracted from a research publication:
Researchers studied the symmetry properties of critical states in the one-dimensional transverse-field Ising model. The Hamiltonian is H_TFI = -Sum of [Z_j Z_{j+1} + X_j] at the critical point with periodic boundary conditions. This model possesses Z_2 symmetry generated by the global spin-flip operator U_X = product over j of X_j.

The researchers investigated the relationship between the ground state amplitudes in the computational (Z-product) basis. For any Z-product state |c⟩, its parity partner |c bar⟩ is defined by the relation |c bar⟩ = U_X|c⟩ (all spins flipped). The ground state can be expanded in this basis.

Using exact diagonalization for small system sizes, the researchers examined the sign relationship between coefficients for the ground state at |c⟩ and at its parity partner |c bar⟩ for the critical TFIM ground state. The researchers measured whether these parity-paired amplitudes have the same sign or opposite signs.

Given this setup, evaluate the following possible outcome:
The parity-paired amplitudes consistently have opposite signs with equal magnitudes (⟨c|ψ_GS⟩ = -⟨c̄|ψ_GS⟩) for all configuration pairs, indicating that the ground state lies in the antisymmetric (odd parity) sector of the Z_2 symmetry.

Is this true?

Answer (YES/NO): NO